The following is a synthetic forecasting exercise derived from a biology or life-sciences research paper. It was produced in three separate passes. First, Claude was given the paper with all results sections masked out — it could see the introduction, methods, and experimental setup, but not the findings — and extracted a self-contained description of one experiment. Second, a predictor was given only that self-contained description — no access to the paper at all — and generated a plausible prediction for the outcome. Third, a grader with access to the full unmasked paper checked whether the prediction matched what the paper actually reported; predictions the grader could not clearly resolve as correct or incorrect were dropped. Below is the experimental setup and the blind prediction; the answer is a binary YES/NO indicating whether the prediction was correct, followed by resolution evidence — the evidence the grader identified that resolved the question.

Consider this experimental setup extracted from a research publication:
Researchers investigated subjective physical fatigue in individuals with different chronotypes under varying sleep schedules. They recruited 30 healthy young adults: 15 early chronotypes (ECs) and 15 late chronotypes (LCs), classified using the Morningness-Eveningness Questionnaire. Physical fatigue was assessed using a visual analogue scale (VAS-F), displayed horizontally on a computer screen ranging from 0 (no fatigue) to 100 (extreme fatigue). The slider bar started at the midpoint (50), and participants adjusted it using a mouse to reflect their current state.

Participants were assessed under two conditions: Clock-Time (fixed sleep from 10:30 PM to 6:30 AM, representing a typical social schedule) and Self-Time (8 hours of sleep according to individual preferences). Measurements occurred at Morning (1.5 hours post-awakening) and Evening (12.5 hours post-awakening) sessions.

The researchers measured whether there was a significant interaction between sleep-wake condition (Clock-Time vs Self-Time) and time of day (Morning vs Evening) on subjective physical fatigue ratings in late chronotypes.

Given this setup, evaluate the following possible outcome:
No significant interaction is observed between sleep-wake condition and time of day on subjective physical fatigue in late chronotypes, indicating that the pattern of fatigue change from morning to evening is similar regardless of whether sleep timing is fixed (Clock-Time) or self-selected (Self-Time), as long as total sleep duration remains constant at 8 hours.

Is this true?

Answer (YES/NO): YES